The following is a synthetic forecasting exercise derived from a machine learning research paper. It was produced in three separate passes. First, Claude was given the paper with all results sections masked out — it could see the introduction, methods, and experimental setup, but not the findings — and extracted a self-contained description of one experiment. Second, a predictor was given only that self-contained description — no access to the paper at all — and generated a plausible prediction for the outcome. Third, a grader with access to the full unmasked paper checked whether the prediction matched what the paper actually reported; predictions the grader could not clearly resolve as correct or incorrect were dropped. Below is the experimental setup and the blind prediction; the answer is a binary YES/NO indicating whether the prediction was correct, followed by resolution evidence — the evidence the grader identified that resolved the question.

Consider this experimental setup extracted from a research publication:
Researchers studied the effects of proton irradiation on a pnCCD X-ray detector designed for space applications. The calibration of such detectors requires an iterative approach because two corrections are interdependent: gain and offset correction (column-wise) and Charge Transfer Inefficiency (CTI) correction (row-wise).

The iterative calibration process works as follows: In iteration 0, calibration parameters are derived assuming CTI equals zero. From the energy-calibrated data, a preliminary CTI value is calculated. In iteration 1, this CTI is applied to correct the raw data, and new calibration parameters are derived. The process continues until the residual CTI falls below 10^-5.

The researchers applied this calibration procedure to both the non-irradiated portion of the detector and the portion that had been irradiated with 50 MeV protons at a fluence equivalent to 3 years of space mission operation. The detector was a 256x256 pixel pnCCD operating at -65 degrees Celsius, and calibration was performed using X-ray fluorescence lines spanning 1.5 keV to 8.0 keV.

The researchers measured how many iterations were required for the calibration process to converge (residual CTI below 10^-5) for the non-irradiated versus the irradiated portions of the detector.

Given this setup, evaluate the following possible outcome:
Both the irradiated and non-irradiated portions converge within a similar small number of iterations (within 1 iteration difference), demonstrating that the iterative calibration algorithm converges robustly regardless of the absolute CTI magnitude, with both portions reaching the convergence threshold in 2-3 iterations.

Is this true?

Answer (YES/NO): NO